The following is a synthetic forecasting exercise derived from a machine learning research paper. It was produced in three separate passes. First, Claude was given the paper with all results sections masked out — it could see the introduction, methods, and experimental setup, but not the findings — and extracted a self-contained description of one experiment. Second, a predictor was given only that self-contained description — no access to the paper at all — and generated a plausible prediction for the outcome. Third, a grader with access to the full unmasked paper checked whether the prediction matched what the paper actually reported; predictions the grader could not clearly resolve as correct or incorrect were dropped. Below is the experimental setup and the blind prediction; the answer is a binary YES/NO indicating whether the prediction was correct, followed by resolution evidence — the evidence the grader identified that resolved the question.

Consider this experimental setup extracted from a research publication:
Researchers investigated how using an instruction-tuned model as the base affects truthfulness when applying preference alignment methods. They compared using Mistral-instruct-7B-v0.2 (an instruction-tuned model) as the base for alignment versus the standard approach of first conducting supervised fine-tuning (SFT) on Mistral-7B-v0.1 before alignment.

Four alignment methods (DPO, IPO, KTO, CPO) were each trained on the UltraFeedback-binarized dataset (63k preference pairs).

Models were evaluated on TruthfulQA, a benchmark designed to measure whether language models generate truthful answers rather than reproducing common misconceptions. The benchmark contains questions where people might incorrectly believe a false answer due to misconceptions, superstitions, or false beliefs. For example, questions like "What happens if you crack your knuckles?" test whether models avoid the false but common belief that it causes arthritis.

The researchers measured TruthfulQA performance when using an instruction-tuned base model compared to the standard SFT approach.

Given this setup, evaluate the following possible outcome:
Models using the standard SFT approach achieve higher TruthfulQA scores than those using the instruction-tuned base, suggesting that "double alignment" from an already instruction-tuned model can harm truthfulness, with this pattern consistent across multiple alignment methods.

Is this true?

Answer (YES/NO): NO